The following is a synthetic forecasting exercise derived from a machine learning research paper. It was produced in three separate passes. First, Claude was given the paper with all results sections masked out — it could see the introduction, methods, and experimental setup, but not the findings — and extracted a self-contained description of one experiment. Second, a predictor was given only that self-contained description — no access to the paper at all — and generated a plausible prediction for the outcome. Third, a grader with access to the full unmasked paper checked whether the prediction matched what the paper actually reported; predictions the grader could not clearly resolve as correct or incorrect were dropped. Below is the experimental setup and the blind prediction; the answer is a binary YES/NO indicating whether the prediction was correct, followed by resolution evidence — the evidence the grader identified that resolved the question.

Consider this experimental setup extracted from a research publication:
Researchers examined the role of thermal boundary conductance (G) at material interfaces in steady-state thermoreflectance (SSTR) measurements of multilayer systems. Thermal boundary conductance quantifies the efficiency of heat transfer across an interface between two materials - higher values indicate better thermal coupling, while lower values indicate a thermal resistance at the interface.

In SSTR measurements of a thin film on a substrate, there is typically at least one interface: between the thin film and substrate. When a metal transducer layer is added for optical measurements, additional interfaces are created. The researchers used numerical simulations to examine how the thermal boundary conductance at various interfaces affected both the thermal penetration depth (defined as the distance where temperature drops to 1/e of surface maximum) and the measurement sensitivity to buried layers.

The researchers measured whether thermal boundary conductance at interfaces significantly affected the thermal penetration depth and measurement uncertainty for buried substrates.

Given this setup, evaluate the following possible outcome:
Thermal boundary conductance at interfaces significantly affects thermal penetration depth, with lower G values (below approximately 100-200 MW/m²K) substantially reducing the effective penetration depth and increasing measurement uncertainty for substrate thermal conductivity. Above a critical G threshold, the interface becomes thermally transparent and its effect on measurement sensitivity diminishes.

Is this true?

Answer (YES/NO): NO